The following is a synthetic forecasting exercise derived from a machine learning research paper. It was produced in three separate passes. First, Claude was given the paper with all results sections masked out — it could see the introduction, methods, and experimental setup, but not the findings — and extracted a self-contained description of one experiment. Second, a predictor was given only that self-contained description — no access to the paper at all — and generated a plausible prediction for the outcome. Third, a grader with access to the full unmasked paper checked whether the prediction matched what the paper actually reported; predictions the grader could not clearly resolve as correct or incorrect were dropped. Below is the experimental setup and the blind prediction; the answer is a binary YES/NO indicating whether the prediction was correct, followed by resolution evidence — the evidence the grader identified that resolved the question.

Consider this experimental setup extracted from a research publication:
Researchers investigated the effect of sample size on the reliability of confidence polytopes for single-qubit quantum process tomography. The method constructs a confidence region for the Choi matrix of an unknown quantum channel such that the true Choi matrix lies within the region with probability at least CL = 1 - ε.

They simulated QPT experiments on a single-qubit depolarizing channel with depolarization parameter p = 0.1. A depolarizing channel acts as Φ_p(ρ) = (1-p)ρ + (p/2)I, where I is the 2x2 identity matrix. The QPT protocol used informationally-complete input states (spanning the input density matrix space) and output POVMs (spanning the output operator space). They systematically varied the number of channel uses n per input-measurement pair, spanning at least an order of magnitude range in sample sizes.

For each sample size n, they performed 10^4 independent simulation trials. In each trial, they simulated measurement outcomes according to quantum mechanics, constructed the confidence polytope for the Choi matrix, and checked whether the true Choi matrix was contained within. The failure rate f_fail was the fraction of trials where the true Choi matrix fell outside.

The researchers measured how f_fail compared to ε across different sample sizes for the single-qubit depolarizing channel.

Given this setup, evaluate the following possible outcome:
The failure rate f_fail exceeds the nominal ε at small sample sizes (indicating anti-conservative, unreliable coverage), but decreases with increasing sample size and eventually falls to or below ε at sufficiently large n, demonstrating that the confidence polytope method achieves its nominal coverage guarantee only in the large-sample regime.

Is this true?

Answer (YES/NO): NO